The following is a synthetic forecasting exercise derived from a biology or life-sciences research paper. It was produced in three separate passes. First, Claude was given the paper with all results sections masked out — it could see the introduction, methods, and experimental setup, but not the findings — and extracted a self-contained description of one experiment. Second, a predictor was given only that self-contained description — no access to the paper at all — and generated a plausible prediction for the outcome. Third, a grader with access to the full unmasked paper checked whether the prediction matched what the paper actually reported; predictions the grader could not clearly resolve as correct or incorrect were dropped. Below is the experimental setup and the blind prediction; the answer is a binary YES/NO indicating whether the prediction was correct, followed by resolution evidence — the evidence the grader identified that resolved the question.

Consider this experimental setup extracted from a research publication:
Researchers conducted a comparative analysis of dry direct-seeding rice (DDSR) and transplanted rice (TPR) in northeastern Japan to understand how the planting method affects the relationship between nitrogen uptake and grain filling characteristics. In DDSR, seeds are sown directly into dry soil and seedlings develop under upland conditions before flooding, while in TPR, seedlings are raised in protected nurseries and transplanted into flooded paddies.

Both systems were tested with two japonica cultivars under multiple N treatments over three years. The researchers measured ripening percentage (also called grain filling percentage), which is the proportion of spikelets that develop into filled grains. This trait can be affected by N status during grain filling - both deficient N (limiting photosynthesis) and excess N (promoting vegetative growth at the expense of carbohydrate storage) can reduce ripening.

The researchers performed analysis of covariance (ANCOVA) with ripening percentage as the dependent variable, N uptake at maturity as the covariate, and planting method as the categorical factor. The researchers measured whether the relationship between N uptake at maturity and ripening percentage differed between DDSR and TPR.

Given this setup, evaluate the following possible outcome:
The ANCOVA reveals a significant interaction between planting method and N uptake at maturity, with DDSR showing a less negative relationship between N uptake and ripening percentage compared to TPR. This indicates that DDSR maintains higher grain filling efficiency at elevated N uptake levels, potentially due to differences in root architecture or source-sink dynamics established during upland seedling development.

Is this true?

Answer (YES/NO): NO